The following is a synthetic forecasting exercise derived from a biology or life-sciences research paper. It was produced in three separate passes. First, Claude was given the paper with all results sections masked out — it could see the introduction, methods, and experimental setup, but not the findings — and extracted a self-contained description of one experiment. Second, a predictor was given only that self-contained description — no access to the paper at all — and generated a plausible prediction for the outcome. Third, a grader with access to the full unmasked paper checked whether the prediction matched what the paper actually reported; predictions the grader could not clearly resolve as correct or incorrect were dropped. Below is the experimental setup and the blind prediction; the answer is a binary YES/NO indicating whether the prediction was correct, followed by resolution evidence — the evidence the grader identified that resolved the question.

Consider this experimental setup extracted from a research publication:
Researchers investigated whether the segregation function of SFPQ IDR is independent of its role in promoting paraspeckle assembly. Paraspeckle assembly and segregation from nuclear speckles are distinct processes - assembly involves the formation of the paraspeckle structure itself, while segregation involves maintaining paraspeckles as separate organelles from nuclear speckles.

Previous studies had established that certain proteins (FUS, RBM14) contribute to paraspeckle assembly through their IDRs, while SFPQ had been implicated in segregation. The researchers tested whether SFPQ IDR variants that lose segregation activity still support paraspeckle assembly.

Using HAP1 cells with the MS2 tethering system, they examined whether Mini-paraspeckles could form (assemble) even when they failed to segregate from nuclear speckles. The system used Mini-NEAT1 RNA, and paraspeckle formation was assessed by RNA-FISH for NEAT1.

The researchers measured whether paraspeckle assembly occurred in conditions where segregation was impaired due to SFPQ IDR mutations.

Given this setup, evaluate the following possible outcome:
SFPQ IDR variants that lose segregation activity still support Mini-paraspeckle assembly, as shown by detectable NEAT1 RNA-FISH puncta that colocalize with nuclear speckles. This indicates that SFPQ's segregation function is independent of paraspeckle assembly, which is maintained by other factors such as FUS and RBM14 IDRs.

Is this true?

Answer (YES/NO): YES